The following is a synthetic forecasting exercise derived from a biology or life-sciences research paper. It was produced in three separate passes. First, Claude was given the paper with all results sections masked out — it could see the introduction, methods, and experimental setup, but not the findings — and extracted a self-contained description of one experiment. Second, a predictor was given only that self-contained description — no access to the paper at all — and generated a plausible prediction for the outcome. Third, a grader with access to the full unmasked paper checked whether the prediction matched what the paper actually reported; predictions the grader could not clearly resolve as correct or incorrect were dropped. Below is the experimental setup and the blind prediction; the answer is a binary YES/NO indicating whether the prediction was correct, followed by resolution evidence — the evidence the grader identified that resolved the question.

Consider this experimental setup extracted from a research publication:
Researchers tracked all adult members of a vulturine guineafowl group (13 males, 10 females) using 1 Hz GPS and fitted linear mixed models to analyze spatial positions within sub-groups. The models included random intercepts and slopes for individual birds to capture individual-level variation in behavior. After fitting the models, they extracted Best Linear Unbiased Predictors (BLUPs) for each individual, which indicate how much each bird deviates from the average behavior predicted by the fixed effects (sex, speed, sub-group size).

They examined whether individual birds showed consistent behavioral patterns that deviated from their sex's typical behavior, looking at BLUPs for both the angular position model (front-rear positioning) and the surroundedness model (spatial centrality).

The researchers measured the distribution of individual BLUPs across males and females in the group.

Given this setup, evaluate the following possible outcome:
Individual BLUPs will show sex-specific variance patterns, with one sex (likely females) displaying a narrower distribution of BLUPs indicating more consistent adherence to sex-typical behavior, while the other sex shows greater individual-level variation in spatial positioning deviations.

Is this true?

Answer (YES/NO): NO